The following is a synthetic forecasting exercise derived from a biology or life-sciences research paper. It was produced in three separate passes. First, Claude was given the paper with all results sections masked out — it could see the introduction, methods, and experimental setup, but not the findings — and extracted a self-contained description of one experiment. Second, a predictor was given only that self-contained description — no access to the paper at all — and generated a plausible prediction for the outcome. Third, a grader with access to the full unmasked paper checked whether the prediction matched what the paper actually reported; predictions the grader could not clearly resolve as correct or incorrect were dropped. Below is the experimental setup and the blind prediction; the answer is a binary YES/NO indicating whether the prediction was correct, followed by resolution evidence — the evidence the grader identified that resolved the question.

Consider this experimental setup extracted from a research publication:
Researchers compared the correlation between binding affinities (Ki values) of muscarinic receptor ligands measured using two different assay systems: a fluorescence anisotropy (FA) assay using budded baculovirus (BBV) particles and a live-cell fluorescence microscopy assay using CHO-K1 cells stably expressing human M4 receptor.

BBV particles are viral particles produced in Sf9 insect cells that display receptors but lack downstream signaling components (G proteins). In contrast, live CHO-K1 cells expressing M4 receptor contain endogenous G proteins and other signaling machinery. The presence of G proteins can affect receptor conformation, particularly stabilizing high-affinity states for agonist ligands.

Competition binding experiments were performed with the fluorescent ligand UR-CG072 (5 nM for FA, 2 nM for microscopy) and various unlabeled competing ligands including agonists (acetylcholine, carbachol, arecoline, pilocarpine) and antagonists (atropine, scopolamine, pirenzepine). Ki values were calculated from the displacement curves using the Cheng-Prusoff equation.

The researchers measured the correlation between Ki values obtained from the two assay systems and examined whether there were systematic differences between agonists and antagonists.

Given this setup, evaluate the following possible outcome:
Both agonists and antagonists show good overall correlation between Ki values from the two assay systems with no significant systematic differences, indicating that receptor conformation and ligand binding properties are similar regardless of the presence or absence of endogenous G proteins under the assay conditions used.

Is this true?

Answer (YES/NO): NO